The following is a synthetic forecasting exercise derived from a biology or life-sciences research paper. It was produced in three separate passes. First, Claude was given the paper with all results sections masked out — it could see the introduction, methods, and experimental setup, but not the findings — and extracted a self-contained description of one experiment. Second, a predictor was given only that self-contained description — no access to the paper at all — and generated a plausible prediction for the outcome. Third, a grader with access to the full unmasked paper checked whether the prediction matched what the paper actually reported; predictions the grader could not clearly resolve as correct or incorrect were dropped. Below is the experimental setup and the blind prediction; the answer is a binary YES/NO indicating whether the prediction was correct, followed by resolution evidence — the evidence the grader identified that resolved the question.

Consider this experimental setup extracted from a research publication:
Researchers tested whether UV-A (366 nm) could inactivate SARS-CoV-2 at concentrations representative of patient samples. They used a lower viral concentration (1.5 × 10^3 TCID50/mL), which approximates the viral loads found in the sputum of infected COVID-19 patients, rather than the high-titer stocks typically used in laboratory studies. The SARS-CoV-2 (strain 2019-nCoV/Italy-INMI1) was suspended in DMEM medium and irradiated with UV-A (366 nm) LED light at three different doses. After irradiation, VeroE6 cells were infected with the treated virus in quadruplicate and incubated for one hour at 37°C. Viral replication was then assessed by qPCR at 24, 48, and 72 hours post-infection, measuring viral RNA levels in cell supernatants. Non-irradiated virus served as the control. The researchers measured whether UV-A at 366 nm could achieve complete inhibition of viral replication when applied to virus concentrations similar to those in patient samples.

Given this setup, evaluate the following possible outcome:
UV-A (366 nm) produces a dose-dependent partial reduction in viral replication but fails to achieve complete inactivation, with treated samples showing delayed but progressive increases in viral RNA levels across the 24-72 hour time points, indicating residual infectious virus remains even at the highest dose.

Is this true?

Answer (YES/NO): NO